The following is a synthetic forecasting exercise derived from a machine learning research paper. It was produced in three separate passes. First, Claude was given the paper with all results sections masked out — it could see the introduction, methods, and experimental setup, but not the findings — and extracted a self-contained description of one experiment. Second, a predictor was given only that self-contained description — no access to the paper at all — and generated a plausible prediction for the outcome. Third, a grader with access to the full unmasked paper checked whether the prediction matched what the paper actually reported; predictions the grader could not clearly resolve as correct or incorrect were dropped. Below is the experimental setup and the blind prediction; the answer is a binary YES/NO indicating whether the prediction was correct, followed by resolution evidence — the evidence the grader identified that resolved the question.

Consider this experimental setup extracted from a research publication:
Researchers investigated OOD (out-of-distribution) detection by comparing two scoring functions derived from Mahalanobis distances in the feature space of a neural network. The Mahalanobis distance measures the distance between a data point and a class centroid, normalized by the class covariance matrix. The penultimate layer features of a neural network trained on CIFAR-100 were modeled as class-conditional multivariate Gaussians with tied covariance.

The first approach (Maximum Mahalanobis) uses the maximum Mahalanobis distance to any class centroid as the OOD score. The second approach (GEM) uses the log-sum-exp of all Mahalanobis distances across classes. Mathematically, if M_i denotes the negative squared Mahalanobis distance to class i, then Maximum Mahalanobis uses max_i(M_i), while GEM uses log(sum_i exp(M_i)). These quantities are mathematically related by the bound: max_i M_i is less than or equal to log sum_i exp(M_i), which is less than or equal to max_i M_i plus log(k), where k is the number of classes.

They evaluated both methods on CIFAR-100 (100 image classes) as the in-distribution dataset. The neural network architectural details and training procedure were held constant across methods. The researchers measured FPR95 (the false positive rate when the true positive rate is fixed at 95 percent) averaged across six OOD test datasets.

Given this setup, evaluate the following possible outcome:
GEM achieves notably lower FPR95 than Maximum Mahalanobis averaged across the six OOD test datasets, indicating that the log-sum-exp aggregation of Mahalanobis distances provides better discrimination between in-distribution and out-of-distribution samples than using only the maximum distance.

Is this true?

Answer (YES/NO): NO